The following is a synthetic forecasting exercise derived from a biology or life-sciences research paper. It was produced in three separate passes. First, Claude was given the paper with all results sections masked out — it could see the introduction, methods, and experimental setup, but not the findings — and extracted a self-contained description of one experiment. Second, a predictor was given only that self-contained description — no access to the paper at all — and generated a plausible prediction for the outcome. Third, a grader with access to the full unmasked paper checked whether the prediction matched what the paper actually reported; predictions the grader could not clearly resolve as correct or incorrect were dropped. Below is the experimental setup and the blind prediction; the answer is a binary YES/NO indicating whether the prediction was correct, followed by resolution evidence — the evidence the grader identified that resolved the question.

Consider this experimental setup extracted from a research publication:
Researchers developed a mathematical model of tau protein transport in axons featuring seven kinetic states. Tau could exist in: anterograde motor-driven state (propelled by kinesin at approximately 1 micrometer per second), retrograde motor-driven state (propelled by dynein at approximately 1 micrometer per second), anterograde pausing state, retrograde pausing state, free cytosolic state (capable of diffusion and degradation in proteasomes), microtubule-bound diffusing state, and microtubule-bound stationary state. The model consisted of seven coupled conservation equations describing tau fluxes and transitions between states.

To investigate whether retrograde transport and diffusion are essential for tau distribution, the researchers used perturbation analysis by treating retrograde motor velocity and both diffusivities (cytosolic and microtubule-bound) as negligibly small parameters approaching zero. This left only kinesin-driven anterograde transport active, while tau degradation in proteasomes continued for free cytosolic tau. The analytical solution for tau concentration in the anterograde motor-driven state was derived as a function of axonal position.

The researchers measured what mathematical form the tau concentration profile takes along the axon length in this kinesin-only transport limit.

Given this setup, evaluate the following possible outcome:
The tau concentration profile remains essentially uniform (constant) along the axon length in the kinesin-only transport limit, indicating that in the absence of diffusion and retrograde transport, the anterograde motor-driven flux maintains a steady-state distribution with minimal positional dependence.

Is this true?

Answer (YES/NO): YES